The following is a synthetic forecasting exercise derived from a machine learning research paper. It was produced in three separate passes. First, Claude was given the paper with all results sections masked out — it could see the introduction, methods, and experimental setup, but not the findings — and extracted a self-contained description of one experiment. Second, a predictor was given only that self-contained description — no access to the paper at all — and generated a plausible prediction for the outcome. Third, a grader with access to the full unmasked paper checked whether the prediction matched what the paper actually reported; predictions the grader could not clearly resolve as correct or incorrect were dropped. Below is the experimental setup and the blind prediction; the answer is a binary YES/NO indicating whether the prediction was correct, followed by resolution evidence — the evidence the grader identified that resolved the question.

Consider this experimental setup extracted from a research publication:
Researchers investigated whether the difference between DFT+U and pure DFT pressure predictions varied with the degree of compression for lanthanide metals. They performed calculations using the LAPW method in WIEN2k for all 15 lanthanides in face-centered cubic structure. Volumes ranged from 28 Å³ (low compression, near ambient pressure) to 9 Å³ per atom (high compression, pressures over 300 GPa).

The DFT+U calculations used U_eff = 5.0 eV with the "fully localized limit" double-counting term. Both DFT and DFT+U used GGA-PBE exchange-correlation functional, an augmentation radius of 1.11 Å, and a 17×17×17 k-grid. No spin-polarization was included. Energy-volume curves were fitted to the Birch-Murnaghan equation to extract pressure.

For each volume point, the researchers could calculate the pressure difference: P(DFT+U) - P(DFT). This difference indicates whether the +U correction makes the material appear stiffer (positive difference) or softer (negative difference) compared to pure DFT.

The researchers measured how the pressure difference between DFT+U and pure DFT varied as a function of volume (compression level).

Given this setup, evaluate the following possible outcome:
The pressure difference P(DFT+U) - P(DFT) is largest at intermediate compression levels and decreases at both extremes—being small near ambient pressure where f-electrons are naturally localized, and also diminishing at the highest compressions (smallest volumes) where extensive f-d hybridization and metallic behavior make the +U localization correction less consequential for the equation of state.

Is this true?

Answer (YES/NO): NO